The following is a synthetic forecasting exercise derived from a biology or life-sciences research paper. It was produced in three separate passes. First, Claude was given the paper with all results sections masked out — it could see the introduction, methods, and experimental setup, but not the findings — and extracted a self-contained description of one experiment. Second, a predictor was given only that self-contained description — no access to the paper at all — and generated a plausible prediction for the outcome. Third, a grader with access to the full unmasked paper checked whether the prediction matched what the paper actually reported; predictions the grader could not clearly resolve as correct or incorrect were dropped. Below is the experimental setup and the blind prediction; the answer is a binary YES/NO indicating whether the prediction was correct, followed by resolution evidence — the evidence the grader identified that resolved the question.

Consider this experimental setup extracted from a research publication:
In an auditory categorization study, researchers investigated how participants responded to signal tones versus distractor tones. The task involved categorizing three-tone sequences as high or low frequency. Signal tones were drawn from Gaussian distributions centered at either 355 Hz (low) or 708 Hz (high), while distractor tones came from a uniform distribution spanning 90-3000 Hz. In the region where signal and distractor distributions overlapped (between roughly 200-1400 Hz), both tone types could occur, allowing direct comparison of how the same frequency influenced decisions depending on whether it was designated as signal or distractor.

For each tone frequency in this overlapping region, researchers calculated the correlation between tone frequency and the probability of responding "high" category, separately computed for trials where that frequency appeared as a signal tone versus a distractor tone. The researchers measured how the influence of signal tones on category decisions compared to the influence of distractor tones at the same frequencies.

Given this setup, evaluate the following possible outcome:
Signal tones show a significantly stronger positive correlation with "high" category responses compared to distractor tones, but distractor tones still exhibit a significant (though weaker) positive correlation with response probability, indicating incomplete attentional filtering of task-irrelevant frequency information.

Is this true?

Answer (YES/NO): YES